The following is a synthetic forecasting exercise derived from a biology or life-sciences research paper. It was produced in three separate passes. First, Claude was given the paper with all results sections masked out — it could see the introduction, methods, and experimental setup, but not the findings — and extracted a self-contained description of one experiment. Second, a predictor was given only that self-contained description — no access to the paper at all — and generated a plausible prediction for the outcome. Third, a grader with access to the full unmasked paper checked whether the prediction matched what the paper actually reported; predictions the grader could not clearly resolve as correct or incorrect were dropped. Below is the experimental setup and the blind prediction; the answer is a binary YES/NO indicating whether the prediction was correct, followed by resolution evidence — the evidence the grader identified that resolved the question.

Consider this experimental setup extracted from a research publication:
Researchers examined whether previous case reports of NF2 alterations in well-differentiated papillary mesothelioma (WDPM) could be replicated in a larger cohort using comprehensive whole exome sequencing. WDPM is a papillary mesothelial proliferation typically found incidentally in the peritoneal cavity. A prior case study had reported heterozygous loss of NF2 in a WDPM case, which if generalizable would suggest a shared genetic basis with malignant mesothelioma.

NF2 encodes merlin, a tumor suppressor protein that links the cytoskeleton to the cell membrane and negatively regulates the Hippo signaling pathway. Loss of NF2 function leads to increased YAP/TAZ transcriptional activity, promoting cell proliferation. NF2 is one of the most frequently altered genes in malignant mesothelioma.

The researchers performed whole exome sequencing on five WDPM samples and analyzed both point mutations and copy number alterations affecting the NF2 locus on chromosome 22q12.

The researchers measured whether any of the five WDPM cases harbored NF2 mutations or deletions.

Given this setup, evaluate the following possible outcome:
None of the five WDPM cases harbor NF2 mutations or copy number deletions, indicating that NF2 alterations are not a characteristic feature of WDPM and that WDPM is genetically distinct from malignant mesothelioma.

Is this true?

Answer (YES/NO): YES